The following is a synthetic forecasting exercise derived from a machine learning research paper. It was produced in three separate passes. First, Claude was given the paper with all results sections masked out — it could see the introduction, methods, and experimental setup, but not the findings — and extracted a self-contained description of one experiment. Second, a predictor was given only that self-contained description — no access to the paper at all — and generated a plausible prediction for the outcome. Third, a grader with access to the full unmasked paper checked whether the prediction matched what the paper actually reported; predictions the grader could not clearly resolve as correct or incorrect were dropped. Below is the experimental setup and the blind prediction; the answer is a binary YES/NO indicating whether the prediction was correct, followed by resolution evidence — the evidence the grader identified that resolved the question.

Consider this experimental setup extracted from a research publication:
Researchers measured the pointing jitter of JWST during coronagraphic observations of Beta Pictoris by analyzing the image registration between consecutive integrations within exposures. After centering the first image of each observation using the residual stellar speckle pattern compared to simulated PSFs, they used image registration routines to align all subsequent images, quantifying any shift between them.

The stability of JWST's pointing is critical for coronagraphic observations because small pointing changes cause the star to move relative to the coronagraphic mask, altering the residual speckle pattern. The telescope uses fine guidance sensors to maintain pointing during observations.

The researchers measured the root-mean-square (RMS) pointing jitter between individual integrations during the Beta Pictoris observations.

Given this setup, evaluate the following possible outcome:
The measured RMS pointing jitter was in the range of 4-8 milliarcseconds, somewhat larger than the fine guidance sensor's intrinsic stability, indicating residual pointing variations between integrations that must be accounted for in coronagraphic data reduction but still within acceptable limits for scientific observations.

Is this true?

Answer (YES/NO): NO